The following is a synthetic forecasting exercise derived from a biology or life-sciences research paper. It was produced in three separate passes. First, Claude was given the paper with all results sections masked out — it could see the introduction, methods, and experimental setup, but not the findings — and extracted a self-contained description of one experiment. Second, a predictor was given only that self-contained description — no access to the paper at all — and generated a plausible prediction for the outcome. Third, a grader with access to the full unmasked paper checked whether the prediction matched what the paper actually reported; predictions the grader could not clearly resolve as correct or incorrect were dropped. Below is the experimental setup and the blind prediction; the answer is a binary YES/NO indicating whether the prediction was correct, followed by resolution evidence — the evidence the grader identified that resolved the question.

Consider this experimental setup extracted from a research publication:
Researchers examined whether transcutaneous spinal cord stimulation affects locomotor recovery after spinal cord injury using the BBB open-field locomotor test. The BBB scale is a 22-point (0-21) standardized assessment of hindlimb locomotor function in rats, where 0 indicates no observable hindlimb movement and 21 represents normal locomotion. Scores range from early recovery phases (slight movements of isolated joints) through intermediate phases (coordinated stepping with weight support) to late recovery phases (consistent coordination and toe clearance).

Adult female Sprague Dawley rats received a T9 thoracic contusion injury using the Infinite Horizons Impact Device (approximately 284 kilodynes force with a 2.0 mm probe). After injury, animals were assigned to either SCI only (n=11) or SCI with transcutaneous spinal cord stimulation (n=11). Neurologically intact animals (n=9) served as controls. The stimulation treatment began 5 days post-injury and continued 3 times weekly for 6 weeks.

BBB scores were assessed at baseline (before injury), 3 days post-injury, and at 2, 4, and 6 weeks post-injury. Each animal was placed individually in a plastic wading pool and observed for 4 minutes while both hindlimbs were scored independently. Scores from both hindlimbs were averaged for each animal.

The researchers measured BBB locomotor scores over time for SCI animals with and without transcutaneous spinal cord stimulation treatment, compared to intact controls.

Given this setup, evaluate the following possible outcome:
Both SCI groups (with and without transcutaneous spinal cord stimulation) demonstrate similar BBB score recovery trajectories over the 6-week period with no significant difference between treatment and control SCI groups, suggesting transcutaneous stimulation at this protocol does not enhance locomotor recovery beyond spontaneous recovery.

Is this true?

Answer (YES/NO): YES